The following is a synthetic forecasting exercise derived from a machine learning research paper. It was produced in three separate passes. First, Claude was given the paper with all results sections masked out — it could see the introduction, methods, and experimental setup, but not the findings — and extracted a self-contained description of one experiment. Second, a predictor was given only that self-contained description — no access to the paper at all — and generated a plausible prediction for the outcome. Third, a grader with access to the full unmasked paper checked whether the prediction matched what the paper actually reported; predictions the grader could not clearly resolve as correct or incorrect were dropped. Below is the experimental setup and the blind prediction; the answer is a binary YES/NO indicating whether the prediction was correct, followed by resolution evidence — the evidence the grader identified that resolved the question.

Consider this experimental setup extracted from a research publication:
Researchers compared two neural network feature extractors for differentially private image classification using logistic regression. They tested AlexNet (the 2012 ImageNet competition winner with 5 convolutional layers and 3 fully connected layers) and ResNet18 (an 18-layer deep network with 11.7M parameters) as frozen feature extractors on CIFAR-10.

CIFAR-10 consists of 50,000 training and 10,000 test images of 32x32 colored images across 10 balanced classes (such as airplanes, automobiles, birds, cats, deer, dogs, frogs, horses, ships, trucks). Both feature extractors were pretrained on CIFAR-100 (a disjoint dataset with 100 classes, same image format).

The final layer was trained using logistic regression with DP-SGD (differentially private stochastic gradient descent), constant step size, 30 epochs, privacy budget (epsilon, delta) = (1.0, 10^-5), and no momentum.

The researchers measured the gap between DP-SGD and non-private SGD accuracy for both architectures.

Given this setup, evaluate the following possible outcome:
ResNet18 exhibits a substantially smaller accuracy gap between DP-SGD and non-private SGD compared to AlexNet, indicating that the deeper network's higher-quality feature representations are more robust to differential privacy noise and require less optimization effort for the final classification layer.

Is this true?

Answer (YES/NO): NO